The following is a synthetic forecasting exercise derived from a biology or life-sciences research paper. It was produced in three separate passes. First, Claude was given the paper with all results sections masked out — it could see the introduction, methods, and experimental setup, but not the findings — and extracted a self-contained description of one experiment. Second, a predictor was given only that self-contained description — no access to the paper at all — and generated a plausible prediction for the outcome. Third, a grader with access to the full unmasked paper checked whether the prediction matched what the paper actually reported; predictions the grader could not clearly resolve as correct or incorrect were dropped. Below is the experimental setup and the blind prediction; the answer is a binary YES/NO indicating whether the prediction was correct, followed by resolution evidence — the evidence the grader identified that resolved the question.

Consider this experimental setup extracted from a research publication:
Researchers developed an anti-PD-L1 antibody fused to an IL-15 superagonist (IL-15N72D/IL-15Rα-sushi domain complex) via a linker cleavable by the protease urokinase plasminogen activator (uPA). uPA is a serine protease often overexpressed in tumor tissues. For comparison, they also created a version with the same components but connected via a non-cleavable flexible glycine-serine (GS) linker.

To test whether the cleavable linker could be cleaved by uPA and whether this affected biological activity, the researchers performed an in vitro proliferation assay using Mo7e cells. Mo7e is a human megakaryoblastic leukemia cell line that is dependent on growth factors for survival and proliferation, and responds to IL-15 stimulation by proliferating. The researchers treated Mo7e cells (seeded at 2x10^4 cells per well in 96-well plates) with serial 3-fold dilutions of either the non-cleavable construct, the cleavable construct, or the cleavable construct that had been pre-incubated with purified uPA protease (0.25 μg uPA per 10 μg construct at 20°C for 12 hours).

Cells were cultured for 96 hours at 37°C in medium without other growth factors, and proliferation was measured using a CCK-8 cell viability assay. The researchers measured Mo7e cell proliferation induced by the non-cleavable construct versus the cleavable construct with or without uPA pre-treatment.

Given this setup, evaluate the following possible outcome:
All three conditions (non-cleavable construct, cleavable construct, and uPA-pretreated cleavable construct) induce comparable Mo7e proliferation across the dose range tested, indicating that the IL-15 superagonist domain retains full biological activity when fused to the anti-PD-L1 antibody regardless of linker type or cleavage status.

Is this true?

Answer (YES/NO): NO